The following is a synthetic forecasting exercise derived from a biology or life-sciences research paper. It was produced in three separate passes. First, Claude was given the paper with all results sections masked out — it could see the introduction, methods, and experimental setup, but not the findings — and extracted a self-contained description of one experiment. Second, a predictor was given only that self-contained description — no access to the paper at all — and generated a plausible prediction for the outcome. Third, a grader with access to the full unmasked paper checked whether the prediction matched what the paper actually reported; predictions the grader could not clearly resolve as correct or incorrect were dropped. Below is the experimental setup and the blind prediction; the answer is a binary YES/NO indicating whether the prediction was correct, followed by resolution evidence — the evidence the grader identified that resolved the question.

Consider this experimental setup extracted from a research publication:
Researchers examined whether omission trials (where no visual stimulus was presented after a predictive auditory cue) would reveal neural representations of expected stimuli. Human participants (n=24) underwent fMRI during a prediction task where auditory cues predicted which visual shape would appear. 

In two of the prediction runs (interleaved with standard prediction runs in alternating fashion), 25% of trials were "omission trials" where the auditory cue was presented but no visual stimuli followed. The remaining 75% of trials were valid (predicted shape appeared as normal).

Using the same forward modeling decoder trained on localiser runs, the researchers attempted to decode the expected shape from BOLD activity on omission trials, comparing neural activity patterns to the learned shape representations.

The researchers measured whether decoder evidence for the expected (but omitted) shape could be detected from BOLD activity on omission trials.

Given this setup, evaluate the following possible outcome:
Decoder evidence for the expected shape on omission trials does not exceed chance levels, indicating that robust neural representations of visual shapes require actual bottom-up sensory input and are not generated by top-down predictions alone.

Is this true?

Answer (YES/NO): NO